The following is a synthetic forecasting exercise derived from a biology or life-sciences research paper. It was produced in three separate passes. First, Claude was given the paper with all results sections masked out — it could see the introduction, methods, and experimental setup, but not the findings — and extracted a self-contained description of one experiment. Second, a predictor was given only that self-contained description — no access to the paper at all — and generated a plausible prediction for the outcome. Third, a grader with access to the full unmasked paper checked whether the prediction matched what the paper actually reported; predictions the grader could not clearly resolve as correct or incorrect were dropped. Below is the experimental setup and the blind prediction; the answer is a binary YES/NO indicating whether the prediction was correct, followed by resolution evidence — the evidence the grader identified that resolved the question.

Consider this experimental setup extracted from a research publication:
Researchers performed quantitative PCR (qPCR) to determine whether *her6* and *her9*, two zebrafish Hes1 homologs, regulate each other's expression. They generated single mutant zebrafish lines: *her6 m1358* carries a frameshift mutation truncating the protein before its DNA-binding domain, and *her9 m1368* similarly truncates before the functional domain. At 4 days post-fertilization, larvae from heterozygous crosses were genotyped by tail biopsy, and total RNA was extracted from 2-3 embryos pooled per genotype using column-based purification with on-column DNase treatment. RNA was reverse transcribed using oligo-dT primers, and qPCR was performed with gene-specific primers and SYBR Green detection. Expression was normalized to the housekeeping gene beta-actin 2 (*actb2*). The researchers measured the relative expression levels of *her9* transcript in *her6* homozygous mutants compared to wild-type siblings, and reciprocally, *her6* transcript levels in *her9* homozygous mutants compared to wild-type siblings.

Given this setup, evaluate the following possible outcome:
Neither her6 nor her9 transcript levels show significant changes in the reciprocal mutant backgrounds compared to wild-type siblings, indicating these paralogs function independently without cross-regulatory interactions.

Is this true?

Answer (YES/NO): NO